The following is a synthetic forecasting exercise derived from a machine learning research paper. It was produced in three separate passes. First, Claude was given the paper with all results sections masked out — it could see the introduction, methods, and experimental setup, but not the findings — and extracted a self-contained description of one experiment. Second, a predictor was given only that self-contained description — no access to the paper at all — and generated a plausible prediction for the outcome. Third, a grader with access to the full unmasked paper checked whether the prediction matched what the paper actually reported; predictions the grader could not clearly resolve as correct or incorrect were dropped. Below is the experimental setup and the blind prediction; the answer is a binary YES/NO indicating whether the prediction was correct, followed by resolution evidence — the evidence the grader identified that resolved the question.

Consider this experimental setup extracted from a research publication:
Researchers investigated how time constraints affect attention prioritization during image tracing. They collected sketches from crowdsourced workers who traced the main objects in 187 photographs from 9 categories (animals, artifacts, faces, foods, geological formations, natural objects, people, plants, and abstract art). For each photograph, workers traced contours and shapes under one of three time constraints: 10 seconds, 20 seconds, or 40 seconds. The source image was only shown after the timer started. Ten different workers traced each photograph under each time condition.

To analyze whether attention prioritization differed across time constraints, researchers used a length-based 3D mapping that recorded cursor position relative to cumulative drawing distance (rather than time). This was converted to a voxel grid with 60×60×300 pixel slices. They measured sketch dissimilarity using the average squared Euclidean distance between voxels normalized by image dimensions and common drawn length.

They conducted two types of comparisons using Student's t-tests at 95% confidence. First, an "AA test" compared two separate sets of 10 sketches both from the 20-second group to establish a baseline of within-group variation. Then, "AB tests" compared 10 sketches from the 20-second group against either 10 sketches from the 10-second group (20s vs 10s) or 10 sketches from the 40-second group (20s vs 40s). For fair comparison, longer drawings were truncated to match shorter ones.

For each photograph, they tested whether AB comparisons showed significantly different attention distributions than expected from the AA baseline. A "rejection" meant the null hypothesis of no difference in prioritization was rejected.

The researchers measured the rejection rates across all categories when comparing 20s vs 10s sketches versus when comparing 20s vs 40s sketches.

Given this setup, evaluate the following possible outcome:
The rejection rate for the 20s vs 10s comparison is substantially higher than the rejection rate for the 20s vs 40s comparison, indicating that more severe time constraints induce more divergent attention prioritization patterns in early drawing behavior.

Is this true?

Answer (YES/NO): YES